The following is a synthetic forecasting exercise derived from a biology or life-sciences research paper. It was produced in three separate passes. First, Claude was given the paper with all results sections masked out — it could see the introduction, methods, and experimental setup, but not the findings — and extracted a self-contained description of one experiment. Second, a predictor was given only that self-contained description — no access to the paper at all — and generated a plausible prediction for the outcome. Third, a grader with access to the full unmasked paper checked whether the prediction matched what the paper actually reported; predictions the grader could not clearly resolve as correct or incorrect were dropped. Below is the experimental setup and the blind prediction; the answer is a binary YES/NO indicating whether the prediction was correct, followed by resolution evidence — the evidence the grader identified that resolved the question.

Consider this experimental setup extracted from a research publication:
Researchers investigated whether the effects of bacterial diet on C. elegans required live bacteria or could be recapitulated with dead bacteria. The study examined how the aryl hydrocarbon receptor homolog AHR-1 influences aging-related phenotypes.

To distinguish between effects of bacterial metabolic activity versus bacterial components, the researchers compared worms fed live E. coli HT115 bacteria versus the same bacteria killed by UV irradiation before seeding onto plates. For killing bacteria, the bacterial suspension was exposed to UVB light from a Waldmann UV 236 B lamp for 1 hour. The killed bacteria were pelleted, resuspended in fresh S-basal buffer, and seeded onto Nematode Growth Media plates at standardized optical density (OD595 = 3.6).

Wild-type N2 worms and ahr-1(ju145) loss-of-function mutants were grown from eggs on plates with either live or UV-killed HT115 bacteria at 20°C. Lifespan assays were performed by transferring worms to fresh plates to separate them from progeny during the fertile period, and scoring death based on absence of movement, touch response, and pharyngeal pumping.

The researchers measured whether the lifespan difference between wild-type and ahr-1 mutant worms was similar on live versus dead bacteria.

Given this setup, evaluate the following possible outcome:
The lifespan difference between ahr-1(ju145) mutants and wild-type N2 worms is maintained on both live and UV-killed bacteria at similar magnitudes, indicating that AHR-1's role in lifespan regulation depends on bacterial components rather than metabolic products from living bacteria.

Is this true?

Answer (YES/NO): NO